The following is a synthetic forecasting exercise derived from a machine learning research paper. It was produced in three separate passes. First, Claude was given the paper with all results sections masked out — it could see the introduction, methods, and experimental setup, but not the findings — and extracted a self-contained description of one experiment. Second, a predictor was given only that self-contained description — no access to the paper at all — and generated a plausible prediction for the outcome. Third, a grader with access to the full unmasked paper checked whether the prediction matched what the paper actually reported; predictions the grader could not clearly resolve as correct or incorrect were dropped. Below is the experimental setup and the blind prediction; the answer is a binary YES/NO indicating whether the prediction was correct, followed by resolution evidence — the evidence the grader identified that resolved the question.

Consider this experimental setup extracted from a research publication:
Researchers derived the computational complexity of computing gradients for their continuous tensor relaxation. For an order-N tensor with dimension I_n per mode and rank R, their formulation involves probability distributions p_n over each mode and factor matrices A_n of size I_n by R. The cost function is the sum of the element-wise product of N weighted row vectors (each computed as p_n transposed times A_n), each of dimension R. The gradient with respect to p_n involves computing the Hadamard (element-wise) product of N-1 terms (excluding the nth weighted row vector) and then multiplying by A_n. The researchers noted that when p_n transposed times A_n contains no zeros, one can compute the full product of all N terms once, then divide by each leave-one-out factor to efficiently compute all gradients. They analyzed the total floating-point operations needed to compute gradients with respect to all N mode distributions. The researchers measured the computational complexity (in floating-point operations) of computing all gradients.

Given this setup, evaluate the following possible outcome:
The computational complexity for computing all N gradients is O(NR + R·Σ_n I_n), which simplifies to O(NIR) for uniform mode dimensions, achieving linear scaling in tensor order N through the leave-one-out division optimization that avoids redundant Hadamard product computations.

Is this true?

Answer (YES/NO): YES